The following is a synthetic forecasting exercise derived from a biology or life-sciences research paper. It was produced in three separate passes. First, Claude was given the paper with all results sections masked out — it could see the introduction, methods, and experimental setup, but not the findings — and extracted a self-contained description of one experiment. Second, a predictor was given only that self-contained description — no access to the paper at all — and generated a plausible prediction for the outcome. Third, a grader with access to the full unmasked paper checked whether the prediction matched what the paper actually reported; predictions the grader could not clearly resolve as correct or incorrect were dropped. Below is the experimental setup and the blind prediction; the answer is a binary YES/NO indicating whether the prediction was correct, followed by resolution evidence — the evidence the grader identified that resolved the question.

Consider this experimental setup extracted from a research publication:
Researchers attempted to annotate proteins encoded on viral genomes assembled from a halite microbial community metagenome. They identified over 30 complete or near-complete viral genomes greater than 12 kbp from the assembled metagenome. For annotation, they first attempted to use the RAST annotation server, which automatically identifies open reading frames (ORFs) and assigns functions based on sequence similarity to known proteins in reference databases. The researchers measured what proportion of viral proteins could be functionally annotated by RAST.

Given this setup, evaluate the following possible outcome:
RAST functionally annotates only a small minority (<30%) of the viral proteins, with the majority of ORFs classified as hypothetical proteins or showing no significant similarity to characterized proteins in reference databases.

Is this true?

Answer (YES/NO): NO